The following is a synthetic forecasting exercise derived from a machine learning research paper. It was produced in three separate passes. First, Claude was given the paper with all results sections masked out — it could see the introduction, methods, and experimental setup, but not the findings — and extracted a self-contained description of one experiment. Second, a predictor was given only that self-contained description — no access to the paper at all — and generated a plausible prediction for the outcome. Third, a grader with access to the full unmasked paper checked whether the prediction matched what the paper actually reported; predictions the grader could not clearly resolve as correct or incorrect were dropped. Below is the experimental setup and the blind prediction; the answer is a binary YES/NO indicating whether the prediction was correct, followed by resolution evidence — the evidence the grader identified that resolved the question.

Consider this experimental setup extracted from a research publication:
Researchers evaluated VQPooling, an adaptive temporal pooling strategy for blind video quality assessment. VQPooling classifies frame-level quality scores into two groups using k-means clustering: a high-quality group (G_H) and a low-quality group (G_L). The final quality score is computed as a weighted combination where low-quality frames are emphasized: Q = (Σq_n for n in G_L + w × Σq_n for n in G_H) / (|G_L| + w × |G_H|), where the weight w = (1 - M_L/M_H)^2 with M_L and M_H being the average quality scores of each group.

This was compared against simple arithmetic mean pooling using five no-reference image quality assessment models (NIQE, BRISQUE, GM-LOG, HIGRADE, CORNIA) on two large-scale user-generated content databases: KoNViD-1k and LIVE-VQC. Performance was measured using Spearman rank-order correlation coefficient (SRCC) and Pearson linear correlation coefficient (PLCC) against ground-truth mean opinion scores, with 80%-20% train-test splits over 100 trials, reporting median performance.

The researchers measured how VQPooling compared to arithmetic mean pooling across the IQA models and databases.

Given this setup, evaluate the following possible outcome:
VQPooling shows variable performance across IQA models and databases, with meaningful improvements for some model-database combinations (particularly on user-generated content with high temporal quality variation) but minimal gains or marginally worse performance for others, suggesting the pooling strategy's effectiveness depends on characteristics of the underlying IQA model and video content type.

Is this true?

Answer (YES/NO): YES